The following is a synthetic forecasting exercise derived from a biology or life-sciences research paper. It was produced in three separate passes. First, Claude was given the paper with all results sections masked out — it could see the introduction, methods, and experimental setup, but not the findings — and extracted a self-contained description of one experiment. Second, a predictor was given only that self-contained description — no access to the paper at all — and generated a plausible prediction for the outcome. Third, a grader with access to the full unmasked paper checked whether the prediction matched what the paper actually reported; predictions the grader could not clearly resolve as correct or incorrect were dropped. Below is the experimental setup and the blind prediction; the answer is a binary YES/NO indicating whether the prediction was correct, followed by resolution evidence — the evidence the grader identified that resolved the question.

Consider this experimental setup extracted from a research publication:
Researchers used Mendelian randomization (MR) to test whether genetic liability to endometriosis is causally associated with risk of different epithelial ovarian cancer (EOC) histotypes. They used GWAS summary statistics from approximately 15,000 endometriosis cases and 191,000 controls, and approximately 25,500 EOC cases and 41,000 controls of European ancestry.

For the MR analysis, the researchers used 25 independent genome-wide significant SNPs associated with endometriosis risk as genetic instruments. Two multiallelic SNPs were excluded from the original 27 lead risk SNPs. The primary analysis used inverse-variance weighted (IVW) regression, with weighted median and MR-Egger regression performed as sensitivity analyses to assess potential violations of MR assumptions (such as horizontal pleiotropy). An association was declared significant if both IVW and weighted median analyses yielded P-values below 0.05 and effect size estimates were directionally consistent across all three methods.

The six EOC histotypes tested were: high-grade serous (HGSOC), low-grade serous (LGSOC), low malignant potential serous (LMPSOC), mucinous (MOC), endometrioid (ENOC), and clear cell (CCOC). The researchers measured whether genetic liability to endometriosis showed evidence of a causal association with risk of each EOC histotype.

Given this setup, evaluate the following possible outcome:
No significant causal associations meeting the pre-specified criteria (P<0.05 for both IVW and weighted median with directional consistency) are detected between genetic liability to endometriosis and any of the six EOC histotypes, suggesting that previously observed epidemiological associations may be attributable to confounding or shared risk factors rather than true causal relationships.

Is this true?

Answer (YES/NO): NO